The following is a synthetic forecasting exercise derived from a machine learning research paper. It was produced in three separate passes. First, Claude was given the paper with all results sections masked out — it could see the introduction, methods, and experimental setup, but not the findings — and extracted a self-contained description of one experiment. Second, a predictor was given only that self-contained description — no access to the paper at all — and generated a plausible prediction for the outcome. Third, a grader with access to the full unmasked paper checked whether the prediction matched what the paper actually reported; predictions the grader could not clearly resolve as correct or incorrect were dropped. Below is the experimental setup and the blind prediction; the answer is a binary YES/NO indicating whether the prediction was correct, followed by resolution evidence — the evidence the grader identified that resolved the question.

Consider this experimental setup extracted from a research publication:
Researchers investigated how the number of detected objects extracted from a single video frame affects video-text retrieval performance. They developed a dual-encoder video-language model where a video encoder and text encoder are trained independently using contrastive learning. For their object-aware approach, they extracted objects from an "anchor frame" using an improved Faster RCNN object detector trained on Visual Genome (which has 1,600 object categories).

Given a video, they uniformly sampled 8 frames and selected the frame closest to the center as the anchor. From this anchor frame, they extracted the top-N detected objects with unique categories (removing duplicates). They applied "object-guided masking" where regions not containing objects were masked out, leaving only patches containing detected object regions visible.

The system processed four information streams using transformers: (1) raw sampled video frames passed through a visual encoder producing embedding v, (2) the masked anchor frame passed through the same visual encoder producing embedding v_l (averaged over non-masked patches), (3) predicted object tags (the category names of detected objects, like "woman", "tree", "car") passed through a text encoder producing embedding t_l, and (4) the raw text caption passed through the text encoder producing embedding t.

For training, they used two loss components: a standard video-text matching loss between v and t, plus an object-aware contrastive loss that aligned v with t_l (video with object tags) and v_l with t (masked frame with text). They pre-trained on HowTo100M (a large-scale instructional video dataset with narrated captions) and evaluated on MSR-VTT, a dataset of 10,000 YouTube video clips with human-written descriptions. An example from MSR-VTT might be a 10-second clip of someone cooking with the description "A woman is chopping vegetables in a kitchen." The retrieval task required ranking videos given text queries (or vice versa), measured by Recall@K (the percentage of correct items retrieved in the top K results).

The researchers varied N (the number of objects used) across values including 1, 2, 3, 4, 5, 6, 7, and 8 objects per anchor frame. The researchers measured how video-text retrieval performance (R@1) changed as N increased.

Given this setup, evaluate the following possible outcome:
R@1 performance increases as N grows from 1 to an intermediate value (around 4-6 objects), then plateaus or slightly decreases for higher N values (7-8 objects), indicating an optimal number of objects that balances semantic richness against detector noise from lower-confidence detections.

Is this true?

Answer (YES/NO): NO